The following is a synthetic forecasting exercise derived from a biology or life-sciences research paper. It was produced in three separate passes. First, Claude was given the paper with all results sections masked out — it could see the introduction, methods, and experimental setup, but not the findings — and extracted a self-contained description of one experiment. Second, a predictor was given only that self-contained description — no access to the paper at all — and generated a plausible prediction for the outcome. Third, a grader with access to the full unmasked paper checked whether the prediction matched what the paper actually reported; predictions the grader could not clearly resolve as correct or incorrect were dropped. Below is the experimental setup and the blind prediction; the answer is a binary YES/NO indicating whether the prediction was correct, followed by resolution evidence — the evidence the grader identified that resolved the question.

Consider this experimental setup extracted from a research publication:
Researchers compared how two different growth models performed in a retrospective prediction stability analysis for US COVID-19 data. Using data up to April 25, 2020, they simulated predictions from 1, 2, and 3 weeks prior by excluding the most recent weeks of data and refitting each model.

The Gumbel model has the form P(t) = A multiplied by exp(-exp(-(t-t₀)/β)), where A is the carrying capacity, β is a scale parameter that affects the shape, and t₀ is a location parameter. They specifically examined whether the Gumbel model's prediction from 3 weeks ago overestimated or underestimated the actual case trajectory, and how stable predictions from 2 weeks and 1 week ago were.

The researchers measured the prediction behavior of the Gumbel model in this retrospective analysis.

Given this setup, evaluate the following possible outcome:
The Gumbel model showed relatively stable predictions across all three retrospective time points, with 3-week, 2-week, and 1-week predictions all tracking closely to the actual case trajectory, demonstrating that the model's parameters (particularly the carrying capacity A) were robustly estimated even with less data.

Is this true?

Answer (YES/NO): NO